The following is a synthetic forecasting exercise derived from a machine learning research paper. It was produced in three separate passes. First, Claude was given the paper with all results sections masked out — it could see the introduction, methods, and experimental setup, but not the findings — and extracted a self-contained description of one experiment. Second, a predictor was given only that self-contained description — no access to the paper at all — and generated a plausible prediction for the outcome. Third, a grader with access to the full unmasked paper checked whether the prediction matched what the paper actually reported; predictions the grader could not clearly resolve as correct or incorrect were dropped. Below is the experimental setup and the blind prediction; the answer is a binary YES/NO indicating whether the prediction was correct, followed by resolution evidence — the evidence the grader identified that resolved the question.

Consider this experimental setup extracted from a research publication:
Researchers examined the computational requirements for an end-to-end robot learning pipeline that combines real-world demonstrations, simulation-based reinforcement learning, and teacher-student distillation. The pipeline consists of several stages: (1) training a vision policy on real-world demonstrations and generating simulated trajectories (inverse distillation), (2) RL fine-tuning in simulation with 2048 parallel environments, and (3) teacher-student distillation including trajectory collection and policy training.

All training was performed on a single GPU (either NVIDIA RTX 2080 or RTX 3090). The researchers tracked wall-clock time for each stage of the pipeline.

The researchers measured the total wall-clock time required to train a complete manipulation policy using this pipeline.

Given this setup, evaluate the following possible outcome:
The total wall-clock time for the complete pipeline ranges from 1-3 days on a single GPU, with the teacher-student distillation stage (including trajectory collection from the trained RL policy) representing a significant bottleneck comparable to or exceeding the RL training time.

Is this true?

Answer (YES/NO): YES